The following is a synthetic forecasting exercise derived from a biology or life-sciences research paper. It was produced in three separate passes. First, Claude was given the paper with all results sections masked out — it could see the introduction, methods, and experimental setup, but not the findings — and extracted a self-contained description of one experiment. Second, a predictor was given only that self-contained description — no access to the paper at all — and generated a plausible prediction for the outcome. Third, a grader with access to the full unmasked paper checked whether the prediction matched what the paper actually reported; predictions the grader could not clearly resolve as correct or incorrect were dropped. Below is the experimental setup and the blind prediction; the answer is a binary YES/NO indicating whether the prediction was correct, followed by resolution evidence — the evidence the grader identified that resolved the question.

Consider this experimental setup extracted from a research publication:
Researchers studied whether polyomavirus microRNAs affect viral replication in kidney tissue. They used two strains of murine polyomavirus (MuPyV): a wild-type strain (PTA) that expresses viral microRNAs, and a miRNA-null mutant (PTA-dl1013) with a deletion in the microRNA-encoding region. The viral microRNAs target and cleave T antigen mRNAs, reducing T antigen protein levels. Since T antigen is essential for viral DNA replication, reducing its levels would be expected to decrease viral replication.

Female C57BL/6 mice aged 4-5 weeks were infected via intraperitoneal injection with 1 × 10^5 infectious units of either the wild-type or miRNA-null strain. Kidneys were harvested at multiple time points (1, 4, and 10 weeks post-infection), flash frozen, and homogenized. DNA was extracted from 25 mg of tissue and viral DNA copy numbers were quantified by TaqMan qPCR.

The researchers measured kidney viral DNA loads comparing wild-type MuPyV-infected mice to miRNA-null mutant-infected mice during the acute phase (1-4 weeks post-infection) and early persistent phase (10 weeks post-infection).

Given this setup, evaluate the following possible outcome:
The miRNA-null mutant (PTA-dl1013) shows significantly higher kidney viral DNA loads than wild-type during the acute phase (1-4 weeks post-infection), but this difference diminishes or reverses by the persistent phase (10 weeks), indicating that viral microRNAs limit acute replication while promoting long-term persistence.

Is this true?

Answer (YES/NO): NO